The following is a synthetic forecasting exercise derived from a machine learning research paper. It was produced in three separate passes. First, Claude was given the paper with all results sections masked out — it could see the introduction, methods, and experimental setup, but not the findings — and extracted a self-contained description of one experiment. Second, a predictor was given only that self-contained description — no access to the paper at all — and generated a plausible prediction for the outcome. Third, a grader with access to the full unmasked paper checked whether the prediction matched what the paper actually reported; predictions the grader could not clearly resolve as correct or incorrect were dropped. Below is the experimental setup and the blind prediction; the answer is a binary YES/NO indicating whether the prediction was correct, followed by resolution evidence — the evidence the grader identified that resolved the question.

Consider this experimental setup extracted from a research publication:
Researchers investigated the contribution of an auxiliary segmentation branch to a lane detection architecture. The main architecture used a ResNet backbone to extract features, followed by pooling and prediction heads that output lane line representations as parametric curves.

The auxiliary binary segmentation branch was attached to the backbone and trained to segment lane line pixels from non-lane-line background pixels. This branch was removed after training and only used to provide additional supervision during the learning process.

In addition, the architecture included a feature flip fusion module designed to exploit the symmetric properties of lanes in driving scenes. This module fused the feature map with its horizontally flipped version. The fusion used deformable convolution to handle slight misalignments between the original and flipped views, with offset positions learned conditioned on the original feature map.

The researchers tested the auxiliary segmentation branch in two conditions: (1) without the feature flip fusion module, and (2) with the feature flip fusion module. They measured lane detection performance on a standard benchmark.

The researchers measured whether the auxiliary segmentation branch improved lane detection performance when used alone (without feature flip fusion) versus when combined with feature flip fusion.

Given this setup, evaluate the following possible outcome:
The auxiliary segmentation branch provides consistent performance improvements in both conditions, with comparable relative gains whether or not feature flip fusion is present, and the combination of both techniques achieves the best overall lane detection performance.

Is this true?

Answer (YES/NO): NO